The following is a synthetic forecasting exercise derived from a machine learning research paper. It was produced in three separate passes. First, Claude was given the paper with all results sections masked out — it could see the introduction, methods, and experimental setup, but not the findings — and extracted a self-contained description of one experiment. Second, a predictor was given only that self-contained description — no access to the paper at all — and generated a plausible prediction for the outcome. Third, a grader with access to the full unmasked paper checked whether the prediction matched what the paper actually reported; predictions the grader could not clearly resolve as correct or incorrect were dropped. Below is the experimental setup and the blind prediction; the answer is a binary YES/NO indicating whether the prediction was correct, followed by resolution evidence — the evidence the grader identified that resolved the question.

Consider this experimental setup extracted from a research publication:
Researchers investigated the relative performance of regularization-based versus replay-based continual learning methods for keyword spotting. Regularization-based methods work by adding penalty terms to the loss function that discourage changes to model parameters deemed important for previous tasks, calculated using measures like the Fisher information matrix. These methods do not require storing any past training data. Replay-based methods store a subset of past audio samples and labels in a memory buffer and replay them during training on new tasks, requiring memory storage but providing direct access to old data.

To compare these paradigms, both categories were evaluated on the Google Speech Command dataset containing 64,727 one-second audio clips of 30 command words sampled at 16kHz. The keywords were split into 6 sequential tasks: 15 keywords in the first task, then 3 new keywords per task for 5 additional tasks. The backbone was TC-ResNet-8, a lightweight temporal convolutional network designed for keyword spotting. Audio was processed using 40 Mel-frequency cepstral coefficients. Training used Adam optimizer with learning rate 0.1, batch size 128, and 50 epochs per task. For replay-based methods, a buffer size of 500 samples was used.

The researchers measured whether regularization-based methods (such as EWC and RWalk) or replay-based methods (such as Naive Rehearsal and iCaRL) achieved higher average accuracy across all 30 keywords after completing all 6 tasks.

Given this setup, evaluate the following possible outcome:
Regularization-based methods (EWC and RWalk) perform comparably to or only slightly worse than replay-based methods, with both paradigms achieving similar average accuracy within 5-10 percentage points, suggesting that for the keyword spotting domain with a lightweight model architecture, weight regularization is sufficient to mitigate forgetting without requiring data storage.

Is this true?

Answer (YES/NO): NO